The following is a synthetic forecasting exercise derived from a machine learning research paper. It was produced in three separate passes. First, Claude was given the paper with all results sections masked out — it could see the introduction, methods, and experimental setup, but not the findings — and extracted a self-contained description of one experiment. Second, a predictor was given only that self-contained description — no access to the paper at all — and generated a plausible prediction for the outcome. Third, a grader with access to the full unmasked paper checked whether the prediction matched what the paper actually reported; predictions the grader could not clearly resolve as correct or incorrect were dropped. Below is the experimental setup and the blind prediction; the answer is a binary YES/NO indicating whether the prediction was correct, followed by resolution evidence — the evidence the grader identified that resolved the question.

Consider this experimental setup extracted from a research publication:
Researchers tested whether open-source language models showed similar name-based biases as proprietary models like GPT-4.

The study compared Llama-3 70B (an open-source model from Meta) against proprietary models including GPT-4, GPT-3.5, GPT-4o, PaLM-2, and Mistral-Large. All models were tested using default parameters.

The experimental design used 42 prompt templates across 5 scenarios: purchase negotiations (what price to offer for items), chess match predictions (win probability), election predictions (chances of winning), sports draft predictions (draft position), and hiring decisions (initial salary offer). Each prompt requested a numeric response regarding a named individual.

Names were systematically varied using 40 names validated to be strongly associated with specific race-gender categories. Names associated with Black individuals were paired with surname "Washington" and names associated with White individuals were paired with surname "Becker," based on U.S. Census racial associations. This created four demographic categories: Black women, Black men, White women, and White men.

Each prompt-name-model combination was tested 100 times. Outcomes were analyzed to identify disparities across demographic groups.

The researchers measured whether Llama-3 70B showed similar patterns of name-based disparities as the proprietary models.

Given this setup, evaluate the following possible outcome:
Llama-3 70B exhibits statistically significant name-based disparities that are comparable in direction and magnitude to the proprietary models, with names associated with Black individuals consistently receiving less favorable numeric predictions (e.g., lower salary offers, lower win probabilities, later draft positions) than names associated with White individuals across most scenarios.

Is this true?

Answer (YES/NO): NO